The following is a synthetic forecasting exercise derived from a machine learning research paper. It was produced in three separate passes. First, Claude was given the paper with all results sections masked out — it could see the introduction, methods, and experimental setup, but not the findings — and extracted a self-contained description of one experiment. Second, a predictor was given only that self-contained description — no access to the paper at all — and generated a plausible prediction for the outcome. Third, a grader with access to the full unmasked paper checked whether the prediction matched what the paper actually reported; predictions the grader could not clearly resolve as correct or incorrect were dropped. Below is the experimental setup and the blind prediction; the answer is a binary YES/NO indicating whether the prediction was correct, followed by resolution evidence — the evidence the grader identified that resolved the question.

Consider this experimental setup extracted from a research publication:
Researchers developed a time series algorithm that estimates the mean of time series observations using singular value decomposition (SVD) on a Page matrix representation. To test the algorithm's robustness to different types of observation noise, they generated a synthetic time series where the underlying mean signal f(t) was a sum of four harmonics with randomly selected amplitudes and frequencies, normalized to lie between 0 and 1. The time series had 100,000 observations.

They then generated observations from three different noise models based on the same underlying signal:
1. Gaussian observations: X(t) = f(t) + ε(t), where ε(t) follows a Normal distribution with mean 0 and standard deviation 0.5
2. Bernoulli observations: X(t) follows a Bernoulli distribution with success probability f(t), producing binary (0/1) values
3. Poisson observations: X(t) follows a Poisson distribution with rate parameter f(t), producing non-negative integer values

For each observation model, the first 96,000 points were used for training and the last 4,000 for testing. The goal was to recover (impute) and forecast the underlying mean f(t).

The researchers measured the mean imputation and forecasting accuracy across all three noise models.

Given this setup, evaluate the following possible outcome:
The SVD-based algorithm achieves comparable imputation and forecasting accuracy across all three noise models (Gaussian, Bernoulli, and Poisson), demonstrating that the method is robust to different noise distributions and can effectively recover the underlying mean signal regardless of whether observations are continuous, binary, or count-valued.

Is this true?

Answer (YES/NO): YES